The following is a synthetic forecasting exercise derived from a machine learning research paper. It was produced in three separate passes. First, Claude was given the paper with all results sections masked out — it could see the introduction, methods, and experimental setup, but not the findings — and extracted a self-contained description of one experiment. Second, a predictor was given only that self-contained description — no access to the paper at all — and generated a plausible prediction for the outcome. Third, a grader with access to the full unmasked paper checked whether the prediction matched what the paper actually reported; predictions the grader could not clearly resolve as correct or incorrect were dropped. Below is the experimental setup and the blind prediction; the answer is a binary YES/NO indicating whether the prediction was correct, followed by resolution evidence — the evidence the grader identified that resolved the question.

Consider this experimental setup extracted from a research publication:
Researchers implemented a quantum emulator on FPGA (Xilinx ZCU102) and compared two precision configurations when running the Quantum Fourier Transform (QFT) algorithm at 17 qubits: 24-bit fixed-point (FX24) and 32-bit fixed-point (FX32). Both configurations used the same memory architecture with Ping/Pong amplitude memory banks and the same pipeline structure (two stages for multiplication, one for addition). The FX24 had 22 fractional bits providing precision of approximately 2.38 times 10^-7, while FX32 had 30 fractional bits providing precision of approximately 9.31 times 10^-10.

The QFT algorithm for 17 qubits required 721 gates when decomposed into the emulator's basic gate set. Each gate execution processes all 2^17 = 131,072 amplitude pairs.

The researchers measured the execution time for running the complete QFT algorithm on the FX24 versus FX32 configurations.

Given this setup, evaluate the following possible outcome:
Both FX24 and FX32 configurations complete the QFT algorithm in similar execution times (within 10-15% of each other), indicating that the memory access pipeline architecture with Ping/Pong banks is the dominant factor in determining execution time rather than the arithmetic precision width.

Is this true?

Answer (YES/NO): YES